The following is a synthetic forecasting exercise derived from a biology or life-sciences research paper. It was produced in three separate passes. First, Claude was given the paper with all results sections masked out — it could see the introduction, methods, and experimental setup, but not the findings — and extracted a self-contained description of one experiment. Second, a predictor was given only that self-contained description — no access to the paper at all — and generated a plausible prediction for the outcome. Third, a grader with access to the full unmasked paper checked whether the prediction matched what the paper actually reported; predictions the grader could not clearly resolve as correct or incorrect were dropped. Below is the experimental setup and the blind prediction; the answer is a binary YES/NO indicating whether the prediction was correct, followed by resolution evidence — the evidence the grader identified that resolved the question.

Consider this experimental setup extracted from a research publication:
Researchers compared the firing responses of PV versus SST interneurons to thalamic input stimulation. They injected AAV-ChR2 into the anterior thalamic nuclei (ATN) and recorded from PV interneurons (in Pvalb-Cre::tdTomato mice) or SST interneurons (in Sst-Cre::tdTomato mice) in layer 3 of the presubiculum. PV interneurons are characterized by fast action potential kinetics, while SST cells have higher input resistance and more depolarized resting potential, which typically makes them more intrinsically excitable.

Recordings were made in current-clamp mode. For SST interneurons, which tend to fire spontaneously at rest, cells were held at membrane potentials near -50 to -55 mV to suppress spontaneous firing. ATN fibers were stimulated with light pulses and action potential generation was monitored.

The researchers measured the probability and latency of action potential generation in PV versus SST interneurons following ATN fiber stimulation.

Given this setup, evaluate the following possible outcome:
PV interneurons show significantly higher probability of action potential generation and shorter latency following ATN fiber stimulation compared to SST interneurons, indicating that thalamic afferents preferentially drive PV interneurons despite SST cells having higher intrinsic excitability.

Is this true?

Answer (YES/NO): YES